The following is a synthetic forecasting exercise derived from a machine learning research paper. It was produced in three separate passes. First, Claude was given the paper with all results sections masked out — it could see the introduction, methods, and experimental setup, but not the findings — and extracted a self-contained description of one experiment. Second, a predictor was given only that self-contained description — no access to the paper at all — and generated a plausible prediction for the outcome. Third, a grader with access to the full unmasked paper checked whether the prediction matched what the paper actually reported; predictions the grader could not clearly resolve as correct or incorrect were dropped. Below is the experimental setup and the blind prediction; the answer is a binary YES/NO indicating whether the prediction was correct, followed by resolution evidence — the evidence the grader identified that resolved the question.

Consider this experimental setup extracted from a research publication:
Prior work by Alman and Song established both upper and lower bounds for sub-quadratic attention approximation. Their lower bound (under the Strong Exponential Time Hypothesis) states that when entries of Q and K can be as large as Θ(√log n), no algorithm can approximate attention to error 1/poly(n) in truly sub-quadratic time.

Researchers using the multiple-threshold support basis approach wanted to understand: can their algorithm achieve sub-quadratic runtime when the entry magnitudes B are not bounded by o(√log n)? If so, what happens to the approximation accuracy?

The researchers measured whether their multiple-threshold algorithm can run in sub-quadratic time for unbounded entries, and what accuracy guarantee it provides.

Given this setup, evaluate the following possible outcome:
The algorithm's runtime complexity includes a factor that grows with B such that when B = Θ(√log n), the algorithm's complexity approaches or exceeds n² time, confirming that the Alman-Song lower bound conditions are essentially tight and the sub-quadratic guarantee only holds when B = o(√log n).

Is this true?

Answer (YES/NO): NO